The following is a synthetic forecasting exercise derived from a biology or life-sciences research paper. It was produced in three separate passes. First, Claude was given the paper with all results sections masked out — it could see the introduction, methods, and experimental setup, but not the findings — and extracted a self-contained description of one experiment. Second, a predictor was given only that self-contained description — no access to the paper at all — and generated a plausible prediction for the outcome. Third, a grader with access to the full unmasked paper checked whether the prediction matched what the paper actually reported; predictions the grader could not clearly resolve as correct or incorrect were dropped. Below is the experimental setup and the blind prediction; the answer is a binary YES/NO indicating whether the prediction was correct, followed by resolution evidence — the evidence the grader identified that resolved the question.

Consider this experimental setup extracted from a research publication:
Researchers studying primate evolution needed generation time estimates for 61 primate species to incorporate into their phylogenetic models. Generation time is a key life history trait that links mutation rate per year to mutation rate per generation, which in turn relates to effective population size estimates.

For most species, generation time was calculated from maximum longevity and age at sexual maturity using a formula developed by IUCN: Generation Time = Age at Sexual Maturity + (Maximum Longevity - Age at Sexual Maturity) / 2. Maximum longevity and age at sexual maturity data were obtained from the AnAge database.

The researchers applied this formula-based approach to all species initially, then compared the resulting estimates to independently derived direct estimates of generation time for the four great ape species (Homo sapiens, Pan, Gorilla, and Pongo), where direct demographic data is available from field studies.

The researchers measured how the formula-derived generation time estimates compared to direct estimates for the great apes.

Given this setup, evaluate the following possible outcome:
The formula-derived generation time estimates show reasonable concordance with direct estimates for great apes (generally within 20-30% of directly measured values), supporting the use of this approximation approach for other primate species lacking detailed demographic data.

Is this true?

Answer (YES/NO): NO